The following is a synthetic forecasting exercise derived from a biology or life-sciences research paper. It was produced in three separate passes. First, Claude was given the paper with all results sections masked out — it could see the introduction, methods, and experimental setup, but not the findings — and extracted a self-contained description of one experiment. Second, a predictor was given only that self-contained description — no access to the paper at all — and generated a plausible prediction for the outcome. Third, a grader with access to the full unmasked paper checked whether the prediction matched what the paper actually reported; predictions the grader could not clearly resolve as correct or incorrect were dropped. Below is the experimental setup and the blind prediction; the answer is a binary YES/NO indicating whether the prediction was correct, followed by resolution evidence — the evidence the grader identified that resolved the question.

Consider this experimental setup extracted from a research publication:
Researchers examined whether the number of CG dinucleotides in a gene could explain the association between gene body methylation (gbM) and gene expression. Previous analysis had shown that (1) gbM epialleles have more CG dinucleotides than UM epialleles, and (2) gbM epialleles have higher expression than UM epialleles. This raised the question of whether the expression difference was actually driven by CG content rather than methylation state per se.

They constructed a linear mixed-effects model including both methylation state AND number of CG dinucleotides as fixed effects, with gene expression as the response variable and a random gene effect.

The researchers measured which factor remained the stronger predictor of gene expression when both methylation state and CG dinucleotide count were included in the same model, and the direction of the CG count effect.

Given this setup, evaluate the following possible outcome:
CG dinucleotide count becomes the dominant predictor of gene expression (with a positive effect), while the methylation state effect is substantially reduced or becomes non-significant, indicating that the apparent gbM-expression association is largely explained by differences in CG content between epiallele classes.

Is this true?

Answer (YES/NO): NO